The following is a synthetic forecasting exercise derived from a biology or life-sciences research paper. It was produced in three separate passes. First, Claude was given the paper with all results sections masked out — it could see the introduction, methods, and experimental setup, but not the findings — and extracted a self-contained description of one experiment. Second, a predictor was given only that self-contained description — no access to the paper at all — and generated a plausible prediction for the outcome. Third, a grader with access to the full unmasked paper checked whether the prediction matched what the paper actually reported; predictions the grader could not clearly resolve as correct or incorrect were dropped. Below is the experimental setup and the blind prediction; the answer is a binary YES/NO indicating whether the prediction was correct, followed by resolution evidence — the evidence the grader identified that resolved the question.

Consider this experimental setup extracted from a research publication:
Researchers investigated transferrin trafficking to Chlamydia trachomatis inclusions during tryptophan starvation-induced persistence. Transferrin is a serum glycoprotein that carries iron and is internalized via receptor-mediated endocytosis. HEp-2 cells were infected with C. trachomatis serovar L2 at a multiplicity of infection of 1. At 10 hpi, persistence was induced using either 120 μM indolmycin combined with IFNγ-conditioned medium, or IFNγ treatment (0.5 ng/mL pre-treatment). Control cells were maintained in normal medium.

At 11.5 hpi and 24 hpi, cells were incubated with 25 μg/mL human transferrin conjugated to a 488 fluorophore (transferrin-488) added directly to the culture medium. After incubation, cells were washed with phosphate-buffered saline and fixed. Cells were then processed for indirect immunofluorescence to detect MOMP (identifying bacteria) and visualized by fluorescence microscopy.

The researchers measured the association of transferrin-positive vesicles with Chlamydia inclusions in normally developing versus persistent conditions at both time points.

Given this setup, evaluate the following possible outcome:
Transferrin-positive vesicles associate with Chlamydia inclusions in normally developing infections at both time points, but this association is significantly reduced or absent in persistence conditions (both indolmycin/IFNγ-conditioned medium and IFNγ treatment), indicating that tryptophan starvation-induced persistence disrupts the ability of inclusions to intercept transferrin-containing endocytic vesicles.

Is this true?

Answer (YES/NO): NO